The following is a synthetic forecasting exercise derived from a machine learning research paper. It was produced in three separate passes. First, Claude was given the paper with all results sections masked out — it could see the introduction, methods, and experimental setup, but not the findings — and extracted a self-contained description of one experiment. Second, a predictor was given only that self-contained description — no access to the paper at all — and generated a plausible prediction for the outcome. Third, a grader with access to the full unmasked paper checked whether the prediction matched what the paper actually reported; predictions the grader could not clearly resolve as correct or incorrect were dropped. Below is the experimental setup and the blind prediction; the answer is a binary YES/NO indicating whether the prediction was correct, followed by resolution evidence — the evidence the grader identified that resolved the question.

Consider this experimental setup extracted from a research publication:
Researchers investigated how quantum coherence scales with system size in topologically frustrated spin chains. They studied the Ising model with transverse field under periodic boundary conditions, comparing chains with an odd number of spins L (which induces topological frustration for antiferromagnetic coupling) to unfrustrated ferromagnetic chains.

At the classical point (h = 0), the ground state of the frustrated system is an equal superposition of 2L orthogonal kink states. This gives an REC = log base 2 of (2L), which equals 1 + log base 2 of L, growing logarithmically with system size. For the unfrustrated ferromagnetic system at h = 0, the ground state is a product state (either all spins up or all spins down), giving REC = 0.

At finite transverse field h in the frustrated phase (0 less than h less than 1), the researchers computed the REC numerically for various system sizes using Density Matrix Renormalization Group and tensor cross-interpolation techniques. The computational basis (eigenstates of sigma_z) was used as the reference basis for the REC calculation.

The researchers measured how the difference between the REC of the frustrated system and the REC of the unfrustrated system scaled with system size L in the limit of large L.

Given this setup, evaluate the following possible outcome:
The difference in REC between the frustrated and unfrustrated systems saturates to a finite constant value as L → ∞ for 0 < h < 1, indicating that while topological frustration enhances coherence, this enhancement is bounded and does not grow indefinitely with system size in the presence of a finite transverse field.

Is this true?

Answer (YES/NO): NO